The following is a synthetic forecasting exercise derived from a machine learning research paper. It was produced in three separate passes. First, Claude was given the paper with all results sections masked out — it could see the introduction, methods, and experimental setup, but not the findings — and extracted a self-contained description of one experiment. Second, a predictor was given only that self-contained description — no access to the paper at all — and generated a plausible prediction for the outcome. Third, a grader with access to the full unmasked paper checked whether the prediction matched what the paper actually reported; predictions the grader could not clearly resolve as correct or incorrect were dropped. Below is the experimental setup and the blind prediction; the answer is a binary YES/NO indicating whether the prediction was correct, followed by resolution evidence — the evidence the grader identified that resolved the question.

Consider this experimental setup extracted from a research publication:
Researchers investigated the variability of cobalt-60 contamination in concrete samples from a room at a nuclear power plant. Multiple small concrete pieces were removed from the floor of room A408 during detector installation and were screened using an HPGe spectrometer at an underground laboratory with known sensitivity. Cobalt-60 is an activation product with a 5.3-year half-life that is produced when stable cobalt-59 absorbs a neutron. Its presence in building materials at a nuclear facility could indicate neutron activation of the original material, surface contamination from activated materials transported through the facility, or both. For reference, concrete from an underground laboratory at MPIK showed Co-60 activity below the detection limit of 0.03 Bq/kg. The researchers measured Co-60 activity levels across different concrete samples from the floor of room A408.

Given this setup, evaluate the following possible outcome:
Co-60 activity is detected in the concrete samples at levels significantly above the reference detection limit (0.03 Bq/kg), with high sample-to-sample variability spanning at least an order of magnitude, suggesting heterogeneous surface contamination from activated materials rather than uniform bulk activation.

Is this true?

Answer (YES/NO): NO